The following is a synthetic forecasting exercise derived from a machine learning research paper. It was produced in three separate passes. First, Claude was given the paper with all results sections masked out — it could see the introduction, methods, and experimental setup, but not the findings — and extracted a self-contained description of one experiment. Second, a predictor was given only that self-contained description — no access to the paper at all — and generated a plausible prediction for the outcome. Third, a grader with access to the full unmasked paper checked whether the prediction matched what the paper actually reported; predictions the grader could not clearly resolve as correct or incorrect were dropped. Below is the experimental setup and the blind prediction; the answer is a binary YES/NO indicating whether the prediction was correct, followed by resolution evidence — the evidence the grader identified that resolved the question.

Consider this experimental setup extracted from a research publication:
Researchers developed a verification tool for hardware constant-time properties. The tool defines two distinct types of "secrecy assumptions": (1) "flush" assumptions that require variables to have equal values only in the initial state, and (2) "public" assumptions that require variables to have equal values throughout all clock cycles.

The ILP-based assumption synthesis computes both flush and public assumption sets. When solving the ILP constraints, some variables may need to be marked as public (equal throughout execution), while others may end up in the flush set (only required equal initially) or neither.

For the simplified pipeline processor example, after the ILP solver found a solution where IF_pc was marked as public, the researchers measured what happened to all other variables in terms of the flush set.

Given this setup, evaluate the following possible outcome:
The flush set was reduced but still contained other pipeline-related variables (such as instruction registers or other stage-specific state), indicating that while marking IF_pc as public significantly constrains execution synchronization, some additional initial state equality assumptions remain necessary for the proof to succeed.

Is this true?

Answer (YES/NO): NO